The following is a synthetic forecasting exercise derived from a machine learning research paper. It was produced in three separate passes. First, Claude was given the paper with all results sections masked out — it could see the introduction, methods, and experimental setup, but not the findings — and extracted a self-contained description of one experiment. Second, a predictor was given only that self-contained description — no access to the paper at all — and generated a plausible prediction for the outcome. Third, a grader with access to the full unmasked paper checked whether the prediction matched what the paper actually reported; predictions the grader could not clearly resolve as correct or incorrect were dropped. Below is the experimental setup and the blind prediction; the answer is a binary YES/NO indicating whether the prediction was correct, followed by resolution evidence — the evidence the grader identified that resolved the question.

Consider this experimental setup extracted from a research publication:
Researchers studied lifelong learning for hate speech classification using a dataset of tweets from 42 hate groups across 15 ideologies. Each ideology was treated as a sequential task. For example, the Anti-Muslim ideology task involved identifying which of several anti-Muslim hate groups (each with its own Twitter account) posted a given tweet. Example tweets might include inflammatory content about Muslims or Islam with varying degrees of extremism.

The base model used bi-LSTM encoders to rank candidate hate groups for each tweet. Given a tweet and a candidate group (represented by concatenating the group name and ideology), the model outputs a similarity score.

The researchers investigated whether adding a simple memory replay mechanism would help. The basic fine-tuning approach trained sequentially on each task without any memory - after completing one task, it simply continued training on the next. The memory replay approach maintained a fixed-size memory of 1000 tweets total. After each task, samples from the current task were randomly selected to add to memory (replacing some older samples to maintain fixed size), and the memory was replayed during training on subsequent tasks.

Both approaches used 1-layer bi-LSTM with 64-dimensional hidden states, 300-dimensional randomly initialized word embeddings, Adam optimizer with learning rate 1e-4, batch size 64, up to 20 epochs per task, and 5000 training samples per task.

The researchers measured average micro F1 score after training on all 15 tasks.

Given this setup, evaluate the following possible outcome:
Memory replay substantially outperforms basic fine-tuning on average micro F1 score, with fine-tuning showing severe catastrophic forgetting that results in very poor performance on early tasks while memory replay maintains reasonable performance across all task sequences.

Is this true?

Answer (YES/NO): NO